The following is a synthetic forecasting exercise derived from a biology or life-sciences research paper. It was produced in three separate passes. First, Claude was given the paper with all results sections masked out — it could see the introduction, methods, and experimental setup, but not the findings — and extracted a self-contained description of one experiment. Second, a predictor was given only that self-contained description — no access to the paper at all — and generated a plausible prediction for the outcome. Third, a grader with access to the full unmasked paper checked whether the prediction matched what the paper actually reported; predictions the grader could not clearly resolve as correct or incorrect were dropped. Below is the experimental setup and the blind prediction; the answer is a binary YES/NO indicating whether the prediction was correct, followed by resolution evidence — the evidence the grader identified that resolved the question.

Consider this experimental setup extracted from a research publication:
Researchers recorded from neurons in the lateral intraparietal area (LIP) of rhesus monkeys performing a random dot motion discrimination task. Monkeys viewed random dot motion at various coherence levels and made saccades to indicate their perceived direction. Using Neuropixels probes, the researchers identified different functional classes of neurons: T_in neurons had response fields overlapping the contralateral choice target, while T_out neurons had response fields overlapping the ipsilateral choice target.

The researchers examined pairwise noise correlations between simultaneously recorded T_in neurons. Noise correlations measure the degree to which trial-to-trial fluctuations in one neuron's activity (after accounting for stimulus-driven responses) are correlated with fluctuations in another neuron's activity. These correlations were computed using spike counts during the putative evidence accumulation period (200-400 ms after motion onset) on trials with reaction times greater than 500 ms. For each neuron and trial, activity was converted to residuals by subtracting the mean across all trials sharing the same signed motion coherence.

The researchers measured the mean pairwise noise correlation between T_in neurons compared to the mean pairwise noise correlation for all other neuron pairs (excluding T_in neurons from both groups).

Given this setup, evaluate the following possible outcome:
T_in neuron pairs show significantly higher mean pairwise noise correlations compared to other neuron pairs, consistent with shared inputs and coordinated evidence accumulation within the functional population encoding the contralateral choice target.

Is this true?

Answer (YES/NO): YES